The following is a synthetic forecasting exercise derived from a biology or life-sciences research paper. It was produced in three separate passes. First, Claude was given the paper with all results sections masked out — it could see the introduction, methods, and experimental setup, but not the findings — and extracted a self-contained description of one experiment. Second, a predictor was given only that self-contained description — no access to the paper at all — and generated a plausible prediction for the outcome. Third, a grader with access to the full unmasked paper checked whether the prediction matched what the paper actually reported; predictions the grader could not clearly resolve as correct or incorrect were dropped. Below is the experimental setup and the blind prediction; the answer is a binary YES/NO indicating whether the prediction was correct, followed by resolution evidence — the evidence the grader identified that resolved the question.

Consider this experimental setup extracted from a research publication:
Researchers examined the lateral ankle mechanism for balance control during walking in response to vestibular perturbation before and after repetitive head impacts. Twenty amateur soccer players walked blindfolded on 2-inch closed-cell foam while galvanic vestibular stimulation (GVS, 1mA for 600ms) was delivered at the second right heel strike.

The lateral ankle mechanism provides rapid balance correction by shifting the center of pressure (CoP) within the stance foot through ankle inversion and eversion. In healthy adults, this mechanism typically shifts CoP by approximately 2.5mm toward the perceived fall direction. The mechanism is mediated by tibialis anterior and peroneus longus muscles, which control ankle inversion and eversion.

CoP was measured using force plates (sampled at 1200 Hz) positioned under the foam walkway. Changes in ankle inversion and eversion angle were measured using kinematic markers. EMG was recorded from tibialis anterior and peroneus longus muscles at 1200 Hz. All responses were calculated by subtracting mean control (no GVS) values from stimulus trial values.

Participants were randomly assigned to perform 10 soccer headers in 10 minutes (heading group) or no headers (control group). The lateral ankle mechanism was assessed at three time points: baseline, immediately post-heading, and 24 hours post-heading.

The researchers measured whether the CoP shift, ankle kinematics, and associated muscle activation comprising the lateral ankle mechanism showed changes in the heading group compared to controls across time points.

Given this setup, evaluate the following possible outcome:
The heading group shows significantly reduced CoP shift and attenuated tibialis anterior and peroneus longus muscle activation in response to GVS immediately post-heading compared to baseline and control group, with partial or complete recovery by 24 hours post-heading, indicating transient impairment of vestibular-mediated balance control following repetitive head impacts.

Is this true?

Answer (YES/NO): NO